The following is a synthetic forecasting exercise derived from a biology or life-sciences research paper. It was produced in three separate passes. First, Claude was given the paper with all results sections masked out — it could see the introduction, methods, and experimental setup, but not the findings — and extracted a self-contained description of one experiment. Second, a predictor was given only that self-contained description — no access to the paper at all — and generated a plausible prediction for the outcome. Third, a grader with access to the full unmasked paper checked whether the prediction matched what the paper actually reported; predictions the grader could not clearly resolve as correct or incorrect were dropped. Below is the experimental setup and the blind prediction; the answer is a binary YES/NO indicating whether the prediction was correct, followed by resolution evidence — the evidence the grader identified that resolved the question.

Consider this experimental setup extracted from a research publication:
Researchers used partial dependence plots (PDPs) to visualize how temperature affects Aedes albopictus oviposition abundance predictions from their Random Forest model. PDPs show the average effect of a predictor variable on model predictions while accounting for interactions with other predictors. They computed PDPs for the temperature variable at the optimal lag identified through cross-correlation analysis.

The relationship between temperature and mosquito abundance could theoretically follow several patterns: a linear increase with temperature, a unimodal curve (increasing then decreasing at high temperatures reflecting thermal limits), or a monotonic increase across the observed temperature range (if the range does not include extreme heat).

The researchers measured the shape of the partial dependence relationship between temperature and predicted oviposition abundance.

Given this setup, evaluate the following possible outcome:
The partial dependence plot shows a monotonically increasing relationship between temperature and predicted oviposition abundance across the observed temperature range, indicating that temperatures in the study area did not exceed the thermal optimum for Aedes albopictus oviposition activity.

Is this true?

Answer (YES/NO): NO